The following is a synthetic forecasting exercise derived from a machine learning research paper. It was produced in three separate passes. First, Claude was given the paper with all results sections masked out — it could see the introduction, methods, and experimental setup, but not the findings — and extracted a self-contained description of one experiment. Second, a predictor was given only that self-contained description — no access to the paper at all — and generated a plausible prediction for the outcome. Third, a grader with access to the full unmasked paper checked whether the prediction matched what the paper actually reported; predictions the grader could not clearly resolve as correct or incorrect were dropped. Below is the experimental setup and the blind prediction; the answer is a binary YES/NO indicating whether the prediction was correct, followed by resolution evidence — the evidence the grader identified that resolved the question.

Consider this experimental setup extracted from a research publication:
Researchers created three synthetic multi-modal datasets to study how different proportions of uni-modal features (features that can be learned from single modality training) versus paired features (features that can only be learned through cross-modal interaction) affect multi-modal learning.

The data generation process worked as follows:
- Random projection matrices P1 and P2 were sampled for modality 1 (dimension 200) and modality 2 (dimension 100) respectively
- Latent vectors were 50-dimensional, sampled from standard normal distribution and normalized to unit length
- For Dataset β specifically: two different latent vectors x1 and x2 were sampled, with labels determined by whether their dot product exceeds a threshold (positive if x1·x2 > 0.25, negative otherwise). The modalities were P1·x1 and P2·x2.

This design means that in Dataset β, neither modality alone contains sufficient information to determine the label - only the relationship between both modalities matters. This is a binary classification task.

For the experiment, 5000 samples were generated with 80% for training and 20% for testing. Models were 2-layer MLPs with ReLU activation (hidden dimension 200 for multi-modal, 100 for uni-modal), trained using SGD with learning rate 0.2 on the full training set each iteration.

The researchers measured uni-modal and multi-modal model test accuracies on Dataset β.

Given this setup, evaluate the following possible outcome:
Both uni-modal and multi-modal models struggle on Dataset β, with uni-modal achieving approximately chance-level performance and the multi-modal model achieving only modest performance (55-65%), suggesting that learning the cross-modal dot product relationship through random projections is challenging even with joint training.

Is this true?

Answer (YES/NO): NO